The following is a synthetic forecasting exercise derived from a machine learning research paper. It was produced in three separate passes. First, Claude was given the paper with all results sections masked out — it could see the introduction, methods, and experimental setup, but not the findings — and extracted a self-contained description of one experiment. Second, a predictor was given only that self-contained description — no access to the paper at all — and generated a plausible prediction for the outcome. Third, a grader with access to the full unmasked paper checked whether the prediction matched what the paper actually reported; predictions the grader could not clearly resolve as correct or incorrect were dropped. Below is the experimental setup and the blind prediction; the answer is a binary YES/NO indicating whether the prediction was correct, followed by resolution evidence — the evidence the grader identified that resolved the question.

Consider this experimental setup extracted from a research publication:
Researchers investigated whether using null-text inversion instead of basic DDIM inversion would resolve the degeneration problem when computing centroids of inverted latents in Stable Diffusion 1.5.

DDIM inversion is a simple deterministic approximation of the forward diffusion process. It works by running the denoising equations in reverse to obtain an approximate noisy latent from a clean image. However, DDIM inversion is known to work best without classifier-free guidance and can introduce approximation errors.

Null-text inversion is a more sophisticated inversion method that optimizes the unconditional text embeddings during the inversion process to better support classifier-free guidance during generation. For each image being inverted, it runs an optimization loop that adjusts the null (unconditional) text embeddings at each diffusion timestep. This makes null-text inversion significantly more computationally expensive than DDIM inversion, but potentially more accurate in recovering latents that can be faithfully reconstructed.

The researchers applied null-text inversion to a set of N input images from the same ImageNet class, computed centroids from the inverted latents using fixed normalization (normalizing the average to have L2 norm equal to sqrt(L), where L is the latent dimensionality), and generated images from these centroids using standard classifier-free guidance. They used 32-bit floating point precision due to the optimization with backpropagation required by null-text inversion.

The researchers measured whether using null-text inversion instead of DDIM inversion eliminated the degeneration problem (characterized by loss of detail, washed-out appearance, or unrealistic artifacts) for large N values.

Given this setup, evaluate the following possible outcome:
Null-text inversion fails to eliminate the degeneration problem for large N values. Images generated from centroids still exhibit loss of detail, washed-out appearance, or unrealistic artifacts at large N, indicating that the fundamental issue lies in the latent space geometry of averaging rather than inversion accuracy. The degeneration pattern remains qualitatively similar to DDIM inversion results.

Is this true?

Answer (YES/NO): YES